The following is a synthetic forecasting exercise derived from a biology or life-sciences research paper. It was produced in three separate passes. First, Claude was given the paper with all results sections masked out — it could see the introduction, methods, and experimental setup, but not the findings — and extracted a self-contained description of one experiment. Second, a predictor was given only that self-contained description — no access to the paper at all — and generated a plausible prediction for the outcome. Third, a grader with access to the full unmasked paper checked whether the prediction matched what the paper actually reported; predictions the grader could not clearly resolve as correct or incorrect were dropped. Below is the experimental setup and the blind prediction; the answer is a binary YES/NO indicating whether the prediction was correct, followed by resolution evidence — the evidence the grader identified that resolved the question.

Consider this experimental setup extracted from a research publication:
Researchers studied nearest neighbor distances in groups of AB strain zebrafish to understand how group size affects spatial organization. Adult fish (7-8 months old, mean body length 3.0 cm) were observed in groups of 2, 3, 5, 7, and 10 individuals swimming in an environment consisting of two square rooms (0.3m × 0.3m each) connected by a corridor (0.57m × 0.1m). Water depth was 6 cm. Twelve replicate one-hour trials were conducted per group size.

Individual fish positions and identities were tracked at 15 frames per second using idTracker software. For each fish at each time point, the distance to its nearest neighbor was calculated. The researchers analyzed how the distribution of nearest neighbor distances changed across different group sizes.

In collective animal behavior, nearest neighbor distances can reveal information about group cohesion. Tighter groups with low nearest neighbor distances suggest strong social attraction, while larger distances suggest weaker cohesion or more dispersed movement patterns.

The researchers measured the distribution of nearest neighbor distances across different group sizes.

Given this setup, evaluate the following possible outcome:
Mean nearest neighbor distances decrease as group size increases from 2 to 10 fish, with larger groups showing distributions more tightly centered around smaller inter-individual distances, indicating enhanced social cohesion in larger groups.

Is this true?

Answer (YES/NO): NO